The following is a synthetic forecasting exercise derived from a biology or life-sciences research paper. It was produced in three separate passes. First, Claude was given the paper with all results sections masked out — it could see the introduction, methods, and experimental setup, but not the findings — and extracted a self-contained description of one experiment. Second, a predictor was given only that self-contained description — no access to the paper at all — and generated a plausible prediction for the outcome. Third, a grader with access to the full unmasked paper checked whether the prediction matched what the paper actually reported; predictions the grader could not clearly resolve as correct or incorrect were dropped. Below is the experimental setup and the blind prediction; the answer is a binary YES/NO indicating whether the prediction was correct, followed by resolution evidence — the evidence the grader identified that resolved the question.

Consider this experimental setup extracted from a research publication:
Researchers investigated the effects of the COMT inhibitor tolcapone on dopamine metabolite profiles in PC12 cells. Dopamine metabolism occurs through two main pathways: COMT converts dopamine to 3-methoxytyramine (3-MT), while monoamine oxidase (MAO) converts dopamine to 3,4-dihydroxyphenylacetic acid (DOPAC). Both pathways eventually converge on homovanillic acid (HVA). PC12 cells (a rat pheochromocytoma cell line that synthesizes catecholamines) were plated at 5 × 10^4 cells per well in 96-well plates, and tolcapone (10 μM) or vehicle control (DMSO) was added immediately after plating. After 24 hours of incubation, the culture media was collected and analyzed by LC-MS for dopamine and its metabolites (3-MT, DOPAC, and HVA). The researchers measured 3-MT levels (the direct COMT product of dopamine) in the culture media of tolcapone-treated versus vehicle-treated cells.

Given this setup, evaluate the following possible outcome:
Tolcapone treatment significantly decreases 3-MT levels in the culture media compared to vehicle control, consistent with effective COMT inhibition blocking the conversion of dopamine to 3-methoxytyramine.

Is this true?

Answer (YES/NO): YES